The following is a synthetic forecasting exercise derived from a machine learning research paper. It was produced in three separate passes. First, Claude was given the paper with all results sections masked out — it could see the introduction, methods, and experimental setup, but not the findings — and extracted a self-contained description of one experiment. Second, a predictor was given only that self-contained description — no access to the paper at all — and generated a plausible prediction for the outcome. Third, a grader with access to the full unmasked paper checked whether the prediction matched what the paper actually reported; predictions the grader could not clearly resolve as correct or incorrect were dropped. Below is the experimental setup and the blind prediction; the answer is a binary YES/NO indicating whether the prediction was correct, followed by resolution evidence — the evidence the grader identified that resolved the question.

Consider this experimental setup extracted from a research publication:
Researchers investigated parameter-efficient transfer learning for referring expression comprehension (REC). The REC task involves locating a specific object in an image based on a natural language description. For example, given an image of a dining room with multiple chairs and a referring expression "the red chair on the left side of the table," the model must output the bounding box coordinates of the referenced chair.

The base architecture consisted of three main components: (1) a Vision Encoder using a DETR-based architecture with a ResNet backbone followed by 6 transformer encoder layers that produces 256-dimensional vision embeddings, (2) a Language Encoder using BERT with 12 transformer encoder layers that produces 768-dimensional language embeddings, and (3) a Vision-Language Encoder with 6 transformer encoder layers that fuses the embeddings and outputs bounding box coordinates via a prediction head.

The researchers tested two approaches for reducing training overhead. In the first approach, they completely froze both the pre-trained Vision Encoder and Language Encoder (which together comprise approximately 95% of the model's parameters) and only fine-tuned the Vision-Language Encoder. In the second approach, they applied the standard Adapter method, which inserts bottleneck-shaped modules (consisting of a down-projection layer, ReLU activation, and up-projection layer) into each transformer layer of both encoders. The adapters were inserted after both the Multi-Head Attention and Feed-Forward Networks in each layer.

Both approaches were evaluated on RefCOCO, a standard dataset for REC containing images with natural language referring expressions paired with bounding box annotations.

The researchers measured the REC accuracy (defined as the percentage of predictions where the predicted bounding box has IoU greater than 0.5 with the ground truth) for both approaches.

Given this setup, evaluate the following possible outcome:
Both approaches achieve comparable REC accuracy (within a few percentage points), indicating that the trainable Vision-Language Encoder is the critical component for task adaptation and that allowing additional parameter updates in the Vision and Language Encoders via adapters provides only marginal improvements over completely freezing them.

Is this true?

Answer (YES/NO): NO